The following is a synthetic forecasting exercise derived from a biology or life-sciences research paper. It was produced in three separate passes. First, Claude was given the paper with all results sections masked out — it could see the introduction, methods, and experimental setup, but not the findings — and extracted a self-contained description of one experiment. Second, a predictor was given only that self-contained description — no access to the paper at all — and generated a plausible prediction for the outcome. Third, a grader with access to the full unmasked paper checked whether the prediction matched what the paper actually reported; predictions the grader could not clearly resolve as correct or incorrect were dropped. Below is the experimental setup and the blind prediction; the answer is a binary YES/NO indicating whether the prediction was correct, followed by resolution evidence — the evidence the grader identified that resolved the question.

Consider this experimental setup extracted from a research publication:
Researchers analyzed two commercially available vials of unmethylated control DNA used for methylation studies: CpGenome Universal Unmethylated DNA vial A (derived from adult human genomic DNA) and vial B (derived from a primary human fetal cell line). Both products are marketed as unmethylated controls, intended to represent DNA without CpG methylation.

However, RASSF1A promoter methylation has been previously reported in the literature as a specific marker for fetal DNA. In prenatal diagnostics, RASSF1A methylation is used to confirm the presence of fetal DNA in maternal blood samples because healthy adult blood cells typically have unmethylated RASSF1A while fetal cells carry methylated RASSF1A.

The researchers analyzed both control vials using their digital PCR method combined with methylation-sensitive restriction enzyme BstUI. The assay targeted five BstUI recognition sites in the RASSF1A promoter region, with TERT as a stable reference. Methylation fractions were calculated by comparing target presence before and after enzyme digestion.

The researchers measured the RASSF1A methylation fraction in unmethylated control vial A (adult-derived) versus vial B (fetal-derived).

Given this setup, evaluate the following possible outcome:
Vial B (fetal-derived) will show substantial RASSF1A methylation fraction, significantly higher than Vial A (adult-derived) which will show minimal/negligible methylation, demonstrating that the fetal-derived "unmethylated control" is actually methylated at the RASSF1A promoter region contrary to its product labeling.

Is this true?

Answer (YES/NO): NO